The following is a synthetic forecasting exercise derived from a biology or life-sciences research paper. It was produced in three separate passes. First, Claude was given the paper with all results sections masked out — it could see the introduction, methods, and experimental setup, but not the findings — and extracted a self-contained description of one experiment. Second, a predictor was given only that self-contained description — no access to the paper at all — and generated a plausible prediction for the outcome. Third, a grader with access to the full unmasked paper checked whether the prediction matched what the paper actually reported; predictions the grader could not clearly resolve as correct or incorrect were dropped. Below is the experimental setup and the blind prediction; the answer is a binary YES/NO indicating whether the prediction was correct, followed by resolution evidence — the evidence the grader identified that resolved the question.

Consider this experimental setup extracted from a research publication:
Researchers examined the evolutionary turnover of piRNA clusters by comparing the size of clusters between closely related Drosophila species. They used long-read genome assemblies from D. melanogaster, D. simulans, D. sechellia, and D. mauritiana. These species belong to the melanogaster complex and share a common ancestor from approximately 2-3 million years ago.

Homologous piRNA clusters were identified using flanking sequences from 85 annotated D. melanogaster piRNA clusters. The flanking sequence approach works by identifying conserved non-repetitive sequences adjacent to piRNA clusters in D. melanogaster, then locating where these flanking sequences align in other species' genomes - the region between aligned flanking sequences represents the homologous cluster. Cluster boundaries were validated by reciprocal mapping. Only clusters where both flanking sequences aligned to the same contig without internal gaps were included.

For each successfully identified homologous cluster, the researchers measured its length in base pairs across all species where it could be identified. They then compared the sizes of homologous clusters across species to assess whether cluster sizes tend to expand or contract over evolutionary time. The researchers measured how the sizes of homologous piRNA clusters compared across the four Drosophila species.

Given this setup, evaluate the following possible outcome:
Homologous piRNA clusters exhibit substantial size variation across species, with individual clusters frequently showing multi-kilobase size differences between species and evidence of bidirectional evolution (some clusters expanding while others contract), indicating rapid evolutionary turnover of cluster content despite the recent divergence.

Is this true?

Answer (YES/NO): NO